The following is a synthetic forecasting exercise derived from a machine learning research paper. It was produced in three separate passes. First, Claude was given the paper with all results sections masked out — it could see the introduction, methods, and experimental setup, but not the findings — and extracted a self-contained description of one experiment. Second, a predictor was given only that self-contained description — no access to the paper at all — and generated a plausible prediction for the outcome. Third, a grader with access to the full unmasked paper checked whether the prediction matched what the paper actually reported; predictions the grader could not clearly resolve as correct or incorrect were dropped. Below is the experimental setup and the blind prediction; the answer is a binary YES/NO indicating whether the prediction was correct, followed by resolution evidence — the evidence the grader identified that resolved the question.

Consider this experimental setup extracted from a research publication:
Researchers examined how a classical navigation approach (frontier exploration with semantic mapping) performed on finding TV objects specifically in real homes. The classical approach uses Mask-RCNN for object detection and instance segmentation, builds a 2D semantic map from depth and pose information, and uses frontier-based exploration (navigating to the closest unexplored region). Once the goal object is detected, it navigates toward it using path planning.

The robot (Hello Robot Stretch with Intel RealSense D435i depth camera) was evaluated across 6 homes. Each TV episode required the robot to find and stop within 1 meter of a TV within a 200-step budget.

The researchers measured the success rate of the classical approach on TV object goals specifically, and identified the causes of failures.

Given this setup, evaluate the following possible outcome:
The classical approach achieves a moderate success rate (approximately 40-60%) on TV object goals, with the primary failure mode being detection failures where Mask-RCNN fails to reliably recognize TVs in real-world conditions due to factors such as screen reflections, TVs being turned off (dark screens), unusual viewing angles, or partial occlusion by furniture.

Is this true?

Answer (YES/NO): NO